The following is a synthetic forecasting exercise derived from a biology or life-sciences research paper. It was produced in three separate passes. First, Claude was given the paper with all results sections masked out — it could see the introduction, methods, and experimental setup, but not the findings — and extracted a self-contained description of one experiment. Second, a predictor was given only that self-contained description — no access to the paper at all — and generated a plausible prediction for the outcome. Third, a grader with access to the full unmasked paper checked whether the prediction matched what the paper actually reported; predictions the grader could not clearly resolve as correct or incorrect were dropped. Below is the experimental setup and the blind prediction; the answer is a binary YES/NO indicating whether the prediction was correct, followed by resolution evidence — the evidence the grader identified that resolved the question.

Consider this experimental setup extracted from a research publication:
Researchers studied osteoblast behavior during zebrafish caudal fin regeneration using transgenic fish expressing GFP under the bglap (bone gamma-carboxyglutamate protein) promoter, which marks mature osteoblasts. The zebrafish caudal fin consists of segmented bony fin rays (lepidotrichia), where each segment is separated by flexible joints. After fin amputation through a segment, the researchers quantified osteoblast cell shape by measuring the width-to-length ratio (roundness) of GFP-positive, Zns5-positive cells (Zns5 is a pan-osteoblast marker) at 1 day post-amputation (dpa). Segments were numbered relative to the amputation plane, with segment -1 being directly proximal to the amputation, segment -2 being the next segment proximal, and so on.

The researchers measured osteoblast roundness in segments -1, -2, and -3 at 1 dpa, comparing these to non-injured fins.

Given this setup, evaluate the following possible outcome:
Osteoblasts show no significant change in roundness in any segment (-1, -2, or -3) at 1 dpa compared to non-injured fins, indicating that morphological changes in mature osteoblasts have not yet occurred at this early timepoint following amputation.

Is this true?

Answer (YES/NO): NO